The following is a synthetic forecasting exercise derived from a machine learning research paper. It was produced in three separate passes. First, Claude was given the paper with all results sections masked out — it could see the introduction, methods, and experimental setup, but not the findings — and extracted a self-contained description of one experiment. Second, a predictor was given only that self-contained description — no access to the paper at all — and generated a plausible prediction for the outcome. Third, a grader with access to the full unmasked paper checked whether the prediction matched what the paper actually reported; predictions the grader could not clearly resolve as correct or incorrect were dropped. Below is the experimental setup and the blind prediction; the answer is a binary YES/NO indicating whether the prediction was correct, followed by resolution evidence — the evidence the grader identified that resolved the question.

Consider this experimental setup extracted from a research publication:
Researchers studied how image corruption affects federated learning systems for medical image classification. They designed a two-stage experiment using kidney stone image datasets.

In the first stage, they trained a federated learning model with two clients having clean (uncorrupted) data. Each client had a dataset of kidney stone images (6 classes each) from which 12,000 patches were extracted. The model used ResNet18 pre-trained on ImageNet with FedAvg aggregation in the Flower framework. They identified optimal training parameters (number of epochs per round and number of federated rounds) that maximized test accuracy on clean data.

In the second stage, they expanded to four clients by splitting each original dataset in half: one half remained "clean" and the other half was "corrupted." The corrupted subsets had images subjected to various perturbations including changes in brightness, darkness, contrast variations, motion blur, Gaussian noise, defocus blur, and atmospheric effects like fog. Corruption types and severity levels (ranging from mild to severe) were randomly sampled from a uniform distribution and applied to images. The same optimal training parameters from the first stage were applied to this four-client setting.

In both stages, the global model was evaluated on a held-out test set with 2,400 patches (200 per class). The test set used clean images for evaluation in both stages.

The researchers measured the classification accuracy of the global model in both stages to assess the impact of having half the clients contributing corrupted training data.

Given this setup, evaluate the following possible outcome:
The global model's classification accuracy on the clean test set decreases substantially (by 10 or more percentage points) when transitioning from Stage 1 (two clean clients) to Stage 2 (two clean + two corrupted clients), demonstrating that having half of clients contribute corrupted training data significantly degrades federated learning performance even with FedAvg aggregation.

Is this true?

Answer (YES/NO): NO